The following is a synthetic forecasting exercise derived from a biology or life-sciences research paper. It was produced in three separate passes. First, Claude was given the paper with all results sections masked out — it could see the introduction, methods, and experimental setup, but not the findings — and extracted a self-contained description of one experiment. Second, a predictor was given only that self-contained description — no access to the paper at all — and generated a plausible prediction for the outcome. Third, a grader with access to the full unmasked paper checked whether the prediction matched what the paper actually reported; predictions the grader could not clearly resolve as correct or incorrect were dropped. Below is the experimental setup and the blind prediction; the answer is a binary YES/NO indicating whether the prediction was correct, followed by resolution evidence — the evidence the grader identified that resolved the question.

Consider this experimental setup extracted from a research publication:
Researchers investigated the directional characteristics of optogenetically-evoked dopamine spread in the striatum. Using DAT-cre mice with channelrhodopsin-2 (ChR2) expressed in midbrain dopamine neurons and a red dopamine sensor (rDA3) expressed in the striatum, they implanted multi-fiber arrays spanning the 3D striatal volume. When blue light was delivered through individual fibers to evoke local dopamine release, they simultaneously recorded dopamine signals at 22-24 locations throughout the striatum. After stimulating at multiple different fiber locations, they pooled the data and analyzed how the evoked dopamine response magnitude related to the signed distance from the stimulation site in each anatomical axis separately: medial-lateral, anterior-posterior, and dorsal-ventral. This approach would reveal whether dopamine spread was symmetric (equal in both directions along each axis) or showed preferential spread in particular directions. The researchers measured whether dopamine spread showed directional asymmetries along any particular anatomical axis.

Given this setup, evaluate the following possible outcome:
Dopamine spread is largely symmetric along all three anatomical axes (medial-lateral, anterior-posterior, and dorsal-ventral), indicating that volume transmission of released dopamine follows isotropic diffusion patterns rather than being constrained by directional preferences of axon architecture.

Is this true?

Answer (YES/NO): NO